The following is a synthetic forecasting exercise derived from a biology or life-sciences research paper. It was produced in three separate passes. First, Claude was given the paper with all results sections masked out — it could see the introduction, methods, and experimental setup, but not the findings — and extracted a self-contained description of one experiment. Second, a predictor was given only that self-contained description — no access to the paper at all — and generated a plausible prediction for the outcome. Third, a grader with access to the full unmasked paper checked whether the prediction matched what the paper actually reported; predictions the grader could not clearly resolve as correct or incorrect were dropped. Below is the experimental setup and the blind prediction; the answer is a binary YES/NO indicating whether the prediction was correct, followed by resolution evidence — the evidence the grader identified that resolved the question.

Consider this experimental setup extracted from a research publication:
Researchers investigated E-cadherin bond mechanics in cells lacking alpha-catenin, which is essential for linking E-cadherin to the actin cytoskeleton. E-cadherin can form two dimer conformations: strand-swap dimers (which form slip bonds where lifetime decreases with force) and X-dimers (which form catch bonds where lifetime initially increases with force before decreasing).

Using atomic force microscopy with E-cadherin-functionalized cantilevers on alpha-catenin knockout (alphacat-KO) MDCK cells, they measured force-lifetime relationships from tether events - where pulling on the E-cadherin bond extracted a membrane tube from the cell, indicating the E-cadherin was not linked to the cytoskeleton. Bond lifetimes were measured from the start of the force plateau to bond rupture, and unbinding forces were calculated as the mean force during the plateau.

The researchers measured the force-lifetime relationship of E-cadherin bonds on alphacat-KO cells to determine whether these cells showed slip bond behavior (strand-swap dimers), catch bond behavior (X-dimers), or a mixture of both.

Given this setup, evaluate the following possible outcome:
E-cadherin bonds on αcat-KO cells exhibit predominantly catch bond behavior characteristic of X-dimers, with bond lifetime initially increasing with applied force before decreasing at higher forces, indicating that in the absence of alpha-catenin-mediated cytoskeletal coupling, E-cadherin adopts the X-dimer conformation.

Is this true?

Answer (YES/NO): YES